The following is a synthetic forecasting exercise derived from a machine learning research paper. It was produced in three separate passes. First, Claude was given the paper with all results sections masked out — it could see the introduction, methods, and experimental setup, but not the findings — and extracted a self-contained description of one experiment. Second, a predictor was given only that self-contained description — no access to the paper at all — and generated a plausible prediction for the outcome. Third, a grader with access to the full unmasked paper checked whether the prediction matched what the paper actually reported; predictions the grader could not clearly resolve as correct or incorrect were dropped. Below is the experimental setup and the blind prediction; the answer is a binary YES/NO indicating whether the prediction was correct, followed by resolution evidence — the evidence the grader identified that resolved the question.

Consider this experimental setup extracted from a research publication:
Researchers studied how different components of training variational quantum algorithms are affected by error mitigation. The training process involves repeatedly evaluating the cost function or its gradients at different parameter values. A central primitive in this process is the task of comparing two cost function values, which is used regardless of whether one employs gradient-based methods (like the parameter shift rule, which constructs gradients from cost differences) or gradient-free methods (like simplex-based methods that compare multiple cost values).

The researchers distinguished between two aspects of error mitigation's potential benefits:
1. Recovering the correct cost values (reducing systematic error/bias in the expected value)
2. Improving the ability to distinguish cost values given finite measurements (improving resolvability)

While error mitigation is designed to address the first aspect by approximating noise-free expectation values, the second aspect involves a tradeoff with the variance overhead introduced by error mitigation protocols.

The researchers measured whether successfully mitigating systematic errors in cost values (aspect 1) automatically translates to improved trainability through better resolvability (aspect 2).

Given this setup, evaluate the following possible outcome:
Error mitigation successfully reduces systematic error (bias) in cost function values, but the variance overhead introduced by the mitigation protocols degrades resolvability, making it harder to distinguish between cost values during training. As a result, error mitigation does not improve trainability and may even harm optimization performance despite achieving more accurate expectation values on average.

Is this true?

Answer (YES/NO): NO